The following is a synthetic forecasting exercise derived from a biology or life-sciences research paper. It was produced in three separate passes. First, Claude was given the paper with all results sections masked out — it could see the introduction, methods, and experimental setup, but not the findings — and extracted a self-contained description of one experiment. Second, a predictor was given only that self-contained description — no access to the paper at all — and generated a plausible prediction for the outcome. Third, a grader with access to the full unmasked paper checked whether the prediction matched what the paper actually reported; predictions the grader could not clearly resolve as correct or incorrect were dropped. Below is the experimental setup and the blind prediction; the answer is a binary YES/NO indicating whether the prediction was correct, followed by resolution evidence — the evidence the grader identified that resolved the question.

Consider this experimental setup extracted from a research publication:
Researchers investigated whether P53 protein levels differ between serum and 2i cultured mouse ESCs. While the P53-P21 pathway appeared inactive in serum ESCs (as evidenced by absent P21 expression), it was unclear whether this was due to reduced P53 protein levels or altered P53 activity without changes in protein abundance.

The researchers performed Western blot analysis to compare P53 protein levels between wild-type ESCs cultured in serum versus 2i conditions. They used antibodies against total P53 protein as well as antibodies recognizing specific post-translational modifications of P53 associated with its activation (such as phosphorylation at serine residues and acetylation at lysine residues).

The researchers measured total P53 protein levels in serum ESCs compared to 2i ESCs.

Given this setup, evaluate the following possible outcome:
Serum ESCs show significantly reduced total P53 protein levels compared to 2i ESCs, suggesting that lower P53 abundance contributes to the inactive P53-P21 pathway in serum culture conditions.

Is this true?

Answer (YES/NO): NO